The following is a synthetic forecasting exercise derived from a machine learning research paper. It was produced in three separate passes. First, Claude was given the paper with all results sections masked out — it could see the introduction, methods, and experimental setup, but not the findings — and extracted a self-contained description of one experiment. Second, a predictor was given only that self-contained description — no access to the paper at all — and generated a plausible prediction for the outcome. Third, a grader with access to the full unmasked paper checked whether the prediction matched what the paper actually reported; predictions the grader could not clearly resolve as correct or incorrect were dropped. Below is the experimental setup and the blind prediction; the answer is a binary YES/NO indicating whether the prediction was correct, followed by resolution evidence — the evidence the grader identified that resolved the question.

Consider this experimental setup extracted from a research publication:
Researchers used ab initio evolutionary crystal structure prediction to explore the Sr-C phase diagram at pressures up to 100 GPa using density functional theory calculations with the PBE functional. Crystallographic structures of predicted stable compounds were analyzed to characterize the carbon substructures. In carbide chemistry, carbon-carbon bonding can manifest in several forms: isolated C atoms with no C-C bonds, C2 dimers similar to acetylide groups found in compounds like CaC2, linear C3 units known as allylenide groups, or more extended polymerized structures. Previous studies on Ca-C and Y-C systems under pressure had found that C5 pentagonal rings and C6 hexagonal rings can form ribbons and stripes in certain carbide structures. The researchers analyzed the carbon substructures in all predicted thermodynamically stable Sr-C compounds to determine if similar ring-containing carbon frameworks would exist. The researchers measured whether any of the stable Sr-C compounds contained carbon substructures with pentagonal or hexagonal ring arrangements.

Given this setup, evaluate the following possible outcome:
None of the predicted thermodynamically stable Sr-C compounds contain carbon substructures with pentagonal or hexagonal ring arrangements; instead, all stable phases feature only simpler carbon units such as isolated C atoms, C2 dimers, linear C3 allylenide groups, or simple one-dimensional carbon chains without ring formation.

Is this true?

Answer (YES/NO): NO